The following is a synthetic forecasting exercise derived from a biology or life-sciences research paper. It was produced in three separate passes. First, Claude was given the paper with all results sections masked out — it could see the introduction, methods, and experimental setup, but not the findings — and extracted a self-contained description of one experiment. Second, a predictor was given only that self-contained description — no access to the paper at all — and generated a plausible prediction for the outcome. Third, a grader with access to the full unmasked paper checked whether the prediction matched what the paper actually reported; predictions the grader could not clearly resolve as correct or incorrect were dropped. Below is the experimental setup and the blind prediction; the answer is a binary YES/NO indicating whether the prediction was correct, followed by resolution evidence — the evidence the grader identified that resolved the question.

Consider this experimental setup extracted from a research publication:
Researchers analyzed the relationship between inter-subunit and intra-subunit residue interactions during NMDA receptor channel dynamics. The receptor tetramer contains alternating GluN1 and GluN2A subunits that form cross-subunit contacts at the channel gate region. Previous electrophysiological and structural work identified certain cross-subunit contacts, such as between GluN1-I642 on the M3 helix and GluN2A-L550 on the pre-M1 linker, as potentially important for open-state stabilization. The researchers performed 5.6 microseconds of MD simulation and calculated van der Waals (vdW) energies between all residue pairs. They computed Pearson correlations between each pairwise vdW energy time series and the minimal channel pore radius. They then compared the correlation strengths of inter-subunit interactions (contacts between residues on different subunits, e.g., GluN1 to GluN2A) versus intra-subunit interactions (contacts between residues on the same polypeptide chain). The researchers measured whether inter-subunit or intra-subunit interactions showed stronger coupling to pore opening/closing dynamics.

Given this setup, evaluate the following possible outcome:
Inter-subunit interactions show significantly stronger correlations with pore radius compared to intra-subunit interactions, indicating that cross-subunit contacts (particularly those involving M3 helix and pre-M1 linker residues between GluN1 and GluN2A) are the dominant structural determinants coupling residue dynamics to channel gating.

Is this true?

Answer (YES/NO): NO